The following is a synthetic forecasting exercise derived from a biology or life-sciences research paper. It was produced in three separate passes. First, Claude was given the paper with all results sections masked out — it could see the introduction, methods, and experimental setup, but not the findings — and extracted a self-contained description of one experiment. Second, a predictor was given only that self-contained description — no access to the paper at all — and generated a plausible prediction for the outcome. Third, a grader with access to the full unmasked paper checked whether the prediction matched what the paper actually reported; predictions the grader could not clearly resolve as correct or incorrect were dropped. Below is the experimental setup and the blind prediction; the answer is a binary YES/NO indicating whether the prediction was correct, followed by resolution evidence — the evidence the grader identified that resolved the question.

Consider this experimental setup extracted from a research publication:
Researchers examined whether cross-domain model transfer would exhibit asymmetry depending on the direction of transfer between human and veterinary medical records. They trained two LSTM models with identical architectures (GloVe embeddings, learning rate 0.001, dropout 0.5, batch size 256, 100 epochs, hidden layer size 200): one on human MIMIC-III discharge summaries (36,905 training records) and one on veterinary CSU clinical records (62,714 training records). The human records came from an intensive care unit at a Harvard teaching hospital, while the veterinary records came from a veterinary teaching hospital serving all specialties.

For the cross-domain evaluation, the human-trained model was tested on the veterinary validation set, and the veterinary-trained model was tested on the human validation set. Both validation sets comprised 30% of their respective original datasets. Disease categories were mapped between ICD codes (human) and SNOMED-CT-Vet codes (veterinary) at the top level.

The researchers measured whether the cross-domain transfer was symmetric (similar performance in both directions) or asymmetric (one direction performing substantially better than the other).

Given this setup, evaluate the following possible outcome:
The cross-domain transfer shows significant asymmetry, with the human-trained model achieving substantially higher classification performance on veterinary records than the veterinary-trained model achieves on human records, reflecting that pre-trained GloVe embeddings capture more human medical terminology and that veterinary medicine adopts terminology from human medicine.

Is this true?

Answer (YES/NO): NO